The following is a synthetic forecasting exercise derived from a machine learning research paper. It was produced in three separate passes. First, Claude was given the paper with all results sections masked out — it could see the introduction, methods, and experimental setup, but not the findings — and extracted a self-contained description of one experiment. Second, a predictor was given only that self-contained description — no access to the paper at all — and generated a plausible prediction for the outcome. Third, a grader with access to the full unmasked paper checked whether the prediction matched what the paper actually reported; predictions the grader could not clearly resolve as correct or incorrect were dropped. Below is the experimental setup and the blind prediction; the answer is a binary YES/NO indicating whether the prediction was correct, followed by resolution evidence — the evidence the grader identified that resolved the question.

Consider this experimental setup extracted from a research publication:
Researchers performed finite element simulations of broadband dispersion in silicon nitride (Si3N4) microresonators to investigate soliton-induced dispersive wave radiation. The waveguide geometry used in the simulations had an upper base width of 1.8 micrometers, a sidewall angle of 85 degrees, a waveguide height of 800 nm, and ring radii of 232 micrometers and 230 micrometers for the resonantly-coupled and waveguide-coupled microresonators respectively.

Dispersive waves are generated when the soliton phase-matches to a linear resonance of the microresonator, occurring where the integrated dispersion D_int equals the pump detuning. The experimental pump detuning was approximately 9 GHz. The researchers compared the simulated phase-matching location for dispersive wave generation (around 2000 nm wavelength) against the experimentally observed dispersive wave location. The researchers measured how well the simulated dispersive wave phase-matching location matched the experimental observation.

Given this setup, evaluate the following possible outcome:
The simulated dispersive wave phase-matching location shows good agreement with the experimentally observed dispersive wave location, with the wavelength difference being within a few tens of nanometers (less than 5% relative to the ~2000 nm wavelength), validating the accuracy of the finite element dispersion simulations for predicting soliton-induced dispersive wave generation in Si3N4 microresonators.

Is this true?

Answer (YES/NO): NO